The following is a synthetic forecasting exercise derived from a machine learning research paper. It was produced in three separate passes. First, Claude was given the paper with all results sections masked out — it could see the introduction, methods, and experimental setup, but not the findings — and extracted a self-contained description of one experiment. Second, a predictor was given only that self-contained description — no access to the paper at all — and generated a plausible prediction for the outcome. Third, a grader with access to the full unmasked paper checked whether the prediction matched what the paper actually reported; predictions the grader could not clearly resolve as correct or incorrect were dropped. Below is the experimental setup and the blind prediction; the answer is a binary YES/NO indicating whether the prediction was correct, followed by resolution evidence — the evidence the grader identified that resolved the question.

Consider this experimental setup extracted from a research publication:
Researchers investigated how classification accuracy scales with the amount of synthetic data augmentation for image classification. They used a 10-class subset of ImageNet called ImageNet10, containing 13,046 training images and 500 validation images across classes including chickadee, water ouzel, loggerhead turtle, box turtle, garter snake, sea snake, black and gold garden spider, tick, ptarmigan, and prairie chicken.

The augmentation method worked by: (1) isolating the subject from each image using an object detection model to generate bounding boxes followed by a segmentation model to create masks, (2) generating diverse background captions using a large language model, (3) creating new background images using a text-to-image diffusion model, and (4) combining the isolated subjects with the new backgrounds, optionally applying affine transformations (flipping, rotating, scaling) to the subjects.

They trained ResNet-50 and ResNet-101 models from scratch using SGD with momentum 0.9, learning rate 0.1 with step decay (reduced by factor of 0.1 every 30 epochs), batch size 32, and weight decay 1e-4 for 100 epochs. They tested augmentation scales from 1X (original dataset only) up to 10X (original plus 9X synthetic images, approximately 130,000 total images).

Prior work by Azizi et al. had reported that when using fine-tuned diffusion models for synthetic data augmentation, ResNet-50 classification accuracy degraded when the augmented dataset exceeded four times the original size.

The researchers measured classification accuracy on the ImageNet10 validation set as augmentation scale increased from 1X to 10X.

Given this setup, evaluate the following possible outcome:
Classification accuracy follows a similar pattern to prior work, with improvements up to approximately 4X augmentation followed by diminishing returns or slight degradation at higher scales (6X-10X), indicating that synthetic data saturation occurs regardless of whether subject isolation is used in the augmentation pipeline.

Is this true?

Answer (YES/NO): NO